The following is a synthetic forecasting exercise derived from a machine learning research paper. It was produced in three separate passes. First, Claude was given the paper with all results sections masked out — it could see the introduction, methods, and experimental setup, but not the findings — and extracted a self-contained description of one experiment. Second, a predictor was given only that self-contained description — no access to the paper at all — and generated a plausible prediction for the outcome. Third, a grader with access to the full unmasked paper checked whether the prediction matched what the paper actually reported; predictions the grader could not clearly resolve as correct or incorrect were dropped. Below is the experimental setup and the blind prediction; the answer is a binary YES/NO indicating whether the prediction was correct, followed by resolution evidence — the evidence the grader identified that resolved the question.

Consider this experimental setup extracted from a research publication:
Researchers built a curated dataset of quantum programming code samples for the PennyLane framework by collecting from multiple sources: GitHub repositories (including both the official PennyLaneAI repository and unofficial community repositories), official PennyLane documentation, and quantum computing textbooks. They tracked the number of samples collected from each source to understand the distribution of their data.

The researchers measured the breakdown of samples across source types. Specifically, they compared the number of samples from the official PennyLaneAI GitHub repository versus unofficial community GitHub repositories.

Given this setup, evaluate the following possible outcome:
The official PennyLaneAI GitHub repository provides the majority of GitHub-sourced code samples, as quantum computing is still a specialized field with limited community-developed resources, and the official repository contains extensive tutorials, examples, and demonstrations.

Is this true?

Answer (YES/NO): NO